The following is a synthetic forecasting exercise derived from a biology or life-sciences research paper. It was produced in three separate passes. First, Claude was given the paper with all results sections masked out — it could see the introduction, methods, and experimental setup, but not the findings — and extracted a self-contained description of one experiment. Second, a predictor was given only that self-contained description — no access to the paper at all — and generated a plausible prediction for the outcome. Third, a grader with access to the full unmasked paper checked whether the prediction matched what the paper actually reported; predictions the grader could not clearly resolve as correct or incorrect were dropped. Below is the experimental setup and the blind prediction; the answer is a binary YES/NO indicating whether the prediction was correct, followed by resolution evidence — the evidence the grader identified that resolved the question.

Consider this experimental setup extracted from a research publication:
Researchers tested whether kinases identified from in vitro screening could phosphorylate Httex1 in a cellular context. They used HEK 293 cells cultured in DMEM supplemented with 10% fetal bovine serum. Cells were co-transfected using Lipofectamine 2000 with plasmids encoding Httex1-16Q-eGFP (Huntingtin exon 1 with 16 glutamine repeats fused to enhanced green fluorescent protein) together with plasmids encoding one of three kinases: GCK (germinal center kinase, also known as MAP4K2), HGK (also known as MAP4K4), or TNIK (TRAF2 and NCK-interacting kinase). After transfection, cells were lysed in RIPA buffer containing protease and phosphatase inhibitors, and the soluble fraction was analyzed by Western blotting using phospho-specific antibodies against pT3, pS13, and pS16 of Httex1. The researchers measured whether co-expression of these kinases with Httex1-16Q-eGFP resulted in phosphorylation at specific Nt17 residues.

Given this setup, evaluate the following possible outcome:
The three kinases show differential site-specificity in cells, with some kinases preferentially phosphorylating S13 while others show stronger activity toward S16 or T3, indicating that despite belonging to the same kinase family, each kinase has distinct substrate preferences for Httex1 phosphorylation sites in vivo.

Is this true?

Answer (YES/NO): NO